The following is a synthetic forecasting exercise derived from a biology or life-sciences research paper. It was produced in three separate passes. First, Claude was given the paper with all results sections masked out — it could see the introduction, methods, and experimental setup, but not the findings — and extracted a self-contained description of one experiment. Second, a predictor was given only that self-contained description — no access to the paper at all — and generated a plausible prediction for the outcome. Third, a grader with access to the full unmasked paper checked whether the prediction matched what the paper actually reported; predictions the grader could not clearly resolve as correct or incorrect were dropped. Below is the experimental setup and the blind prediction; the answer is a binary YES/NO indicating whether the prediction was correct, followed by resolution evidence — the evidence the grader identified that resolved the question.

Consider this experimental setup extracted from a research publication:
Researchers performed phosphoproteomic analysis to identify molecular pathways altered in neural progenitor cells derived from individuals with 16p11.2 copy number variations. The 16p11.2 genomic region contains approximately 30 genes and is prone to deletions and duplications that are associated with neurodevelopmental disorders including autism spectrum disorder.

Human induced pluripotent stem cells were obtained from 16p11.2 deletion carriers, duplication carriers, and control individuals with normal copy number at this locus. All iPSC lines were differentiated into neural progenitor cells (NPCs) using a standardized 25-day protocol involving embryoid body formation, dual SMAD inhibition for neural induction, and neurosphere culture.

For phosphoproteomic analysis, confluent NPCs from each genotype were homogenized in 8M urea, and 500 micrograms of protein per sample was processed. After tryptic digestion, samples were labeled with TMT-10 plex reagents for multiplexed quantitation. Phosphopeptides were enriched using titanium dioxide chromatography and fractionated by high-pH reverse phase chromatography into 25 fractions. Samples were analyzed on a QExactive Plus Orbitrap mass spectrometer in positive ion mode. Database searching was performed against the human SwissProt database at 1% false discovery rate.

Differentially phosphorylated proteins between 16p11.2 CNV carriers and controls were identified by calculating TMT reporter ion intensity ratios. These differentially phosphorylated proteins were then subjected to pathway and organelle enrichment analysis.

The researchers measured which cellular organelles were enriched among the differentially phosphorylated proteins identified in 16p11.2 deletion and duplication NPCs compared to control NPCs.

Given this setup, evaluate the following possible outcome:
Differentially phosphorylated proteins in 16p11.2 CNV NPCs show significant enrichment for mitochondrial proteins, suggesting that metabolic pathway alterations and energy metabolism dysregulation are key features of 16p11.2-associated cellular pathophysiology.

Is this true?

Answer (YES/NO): NO